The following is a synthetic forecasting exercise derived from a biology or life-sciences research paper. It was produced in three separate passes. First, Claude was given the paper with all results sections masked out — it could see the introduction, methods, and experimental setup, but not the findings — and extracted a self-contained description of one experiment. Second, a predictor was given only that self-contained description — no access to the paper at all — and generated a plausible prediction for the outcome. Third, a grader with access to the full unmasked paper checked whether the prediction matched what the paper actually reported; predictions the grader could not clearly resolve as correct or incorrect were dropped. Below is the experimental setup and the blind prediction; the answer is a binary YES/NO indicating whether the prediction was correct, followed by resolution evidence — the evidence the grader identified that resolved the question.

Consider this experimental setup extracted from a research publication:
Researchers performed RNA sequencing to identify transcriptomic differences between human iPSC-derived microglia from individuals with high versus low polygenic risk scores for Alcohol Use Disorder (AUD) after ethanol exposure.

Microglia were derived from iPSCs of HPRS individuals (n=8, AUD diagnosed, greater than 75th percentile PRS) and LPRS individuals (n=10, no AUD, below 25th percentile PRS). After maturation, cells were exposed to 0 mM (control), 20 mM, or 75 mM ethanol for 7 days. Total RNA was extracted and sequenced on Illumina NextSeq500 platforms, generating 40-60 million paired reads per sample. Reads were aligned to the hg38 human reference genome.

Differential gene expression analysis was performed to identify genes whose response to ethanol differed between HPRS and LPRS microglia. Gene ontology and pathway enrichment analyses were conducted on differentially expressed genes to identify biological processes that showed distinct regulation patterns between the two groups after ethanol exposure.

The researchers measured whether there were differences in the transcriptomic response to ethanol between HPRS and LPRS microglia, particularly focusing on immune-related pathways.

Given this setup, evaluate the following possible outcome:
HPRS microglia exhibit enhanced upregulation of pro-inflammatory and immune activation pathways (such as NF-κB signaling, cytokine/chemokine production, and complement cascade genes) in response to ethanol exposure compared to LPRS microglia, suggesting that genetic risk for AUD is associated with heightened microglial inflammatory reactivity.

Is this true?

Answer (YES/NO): NO